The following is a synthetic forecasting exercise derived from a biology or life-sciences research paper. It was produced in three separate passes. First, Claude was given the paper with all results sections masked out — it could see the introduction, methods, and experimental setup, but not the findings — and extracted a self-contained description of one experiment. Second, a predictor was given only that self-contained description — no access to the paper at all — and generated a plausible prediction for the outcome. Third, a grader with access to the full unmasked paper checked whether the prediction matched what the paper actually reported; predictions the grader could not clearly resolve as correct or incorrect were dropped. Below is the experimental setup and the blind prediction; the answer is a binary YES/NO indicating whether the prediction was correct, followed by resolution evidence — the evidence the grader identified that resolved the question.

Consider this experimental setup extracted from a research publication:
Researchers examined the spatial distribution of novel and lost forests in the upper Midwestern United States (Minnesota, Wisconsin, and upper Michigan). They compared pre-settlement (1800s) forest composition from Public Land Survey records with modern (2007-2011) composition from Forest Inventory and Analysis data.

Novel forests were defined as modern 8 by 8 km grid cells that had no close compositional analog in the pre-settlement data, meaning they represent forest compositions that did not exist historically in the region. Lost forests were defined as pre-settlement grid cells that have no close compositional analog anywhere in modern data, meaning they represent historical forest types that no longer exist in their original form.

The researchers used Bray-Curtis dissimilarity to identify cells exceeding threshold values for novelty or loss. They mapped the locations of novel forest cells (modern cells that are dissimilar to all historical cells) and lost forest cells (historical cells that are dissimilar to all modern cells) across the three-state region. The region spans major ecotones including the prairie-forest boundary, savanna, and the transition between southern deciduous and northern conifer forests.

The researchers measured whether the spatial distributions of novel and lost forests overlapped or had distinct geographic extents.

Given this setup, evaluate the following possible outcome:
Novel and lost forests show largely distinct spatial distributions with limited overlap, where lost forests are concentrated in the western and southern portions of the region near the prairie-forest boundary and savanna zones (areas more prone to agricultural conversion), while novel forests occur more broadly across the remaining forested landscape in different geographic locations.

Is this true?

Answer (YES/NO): NO